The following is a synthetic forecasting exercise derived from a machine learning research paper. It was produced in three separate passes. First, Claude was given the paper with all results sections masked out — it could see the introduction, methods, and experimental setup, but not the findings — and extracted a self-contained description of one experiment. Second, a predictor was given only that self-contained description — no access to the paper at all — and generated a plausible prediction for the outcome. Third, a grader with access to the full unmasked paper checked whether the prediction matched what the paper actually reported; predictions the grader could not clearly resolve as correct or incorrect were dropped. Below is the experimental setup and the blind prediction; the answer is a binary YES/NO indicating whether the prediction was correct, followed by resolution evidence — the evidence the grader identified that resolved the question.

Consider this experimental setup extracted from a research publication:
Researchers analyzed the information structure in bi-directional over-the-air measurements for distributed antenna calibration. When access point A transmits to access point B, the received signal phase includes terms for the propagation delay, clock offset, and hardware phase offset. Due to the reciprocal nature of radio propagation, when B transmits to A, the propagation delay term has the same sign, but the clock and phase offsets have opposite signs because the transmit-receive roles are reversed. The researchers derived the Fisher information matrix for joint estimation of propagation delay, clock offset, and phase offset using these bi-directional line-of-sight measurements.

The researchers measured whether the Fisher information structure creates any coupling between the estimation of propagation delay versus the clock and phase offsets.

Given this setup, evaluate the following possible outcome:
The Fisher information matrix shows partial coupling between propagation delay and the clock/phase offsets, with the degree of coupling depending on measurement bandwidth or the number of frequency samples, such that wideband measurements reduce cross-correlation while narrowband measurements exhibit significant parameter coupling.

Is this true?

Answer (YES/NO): NO